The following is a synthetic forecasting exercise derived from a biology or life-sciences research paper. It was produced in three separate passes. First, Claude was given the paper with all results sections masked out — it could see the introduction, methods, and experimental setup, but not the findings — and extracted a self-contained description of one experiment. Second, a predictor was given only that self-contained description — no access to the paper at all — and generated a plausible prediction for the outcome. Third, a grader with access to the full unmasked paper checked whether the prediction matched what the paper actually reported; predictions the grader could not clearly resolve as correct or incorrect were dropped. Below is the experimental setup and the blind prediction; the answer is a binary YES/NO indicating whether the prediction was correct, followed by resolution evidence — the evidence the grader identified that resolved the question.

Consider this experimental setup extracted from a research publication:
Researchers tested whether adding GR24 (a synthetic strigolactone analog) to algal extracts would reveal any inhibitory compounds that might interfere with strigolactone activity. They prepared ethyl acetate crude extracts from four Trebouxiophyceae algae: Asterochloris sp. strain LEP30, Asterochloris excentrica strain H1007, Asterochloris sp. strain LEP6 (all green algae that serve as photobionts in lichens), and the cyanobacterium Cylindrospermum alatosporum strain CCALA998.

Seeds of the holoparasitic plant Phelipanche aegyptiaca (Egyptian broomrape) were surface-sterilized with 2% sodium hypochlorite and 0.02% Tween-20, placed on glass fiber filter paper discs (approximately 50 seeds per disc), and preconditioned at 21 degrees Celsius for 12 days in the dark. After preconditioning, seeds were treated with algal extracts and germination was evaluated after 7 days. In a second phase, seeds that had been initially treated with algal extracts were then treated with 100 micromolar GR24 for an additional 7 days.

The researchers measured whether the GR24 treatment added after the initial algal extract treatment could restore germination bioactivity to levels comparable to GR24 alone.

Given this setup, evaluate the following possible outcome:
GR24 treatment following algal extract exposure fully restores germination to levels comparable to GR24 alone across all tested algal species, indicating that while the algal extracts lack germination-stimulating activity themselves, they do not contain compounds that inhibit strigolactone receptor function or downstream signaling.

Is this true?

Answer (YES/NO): NO